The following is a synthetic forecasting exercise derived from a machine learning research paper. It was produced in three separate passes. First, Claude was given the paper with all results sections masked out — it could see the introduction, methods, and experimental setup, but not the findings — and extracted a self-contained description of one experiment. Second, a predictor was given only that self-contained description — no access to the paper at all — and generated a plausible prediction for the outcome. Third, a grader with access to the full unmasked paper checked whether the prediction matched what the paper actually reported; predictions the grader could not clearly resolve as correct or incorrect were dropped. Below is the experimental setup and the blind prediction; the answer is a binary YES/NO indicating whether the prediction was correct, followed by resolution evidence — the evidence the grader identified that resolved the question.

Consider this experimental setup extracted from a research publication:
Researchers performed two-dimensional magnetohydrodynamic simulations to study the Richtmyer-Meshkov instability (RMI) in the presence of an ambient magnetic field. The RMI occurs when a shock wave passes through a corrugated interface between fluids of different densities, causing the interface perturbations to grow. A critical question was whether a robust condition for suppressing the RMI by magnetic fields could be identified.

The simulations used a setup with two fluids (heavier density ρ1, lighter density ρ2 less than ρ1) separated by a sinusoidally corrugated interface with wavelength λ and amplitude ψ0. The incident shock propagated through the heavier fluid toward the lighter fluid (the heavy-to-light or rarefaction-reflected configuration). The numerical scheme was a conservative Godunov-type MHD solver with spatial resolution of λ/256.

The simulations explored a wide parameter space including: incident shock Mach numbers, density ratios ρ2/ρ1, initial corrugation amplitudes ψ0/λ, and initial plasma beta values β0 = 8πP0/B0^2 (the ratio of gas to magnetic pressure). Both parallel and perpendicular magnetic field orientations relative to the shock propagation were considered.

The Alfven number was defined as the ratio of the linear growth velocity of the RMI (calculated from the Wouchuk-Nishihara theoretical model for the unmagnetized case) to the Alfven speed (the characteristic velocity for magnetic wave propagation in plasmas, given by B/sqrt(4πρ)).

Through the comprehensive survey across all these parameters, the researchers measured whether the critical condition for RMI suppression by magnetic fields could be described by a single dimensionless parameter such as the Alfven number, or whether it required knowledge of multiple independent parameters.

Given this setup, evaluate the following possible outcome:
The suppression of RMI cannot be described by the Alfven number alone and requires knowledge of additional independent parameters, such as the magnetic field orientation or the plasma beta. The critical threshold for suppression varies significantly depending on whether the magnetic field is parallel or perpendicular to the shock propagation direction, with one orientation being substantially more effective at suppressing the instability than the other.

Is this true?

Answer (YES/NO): NO